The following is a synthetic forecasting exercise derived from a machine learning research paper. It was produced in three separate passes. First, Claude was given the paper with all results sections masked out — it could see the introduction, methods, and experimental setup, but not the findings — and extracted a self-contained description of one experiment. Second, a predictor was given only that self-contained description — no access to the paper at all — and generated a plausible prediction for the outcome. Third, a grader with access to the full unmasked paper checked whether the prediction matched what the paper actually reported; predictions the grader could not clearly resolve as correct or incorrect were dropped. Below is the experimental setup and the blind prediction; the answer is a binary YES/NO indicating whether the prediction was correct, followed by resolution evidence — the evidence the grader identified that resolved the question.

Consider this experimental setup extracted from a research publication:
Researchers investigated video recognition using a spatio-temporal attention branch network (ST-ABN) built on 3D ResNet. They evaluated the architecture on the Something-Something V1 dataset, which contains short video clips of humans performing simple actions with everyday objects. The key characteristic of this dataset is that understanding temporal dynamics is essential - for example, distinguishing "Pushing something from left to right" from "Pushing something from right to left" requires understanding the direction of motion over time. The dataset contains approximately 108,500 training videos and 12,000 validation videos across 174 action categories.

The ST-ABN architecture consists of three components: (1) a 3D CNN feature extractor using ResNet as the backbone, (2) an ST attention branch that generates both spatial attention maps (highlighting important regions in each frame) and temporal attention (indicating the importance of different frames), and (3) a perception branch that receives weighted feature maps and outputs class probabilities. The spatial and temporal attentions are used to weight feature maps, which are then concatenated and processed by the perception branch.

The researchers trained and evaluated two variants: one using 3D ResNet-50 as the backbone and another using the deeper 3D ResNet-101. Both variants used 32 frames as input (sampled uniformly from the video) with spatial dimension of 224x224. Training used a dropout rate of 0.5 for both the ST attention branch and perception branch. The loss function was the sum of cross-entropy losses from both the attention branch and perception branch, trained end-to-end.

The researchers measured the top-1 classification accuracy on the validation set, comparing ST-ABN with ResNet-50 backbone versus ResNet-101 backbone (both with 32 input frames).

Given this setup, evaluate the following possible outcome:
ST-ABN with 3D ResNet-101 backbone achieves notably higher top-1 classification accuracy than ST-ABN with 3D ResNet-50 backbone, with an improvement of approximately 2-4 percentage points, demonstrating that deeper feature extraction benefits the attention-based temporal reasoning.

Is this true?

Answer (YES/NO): NO